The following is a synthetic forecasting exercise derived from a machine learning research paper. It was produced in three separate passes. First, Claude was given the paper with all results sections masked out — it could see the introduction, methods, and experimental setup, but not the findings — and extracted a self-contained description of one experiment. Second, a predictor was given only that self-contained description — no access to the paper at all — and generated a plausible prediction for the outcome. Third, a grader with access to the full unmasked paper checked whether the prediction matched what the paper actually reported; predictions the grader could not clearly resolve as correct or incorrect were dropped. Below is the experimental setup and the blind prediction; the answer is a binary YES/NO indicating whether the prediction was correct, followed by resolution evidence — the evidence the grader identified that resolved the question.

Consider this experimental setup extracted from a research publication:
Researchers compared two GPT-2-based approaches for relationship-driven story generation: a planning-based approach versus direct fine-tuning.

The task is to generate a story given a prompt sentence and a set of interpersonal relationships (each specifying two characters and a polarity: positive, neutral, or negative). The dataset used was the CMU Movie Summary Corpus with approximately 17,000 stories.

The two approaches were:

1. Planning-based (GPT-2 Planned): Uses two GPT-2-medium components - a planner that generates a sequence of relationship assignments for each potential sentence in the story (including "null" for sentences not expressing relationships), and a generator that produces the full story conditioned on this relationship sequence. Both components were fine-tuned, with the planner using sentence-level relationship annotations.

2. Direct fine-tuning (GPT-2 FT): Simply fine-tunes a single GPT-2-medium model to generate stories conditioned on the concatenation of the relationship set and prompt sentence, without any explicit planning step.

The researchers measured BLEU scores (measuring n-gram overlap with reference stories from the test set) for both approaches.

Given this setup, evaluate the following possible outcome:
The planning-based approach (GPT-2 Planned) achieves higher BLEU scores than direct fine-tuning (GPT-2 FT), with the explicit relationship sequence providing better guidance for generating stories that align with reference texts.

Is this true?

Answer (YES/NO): NO